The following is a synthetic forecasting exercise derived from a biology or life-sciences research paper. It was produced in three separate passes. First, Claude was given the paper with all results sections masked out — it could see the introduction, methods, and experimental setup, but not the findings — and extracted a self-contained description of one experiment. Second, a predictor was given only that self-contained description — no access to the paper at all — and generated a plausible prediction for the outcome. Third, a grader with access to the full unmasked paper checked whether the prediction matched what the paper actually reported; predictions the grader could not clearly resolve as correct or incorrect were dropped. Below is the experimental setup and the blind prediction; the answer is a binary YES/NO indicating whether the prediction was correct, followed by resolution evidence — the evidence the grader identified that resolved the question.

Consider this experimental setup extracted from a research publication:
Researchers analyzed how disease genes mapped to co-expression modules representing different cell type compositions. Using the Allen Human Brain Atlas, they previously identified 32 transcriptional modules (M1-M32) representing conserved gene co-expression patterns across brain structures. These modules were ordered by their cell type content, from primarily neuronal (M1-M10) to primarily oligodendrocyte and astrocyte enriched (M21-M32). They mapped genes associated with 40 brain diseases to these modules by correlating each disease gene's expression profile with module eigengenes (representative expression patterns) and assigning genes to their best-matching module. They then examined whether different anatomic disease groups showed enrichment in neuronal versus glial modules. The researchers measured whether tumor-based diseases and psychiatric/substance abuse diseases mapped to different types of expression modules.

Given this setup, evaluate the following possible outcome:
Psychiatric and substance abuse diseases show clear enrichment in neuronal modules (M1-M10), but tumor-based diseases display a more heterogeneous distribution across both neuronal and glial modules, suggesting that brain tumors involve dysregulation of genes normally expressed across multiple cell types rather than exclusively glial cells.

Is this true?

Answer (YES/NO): NO